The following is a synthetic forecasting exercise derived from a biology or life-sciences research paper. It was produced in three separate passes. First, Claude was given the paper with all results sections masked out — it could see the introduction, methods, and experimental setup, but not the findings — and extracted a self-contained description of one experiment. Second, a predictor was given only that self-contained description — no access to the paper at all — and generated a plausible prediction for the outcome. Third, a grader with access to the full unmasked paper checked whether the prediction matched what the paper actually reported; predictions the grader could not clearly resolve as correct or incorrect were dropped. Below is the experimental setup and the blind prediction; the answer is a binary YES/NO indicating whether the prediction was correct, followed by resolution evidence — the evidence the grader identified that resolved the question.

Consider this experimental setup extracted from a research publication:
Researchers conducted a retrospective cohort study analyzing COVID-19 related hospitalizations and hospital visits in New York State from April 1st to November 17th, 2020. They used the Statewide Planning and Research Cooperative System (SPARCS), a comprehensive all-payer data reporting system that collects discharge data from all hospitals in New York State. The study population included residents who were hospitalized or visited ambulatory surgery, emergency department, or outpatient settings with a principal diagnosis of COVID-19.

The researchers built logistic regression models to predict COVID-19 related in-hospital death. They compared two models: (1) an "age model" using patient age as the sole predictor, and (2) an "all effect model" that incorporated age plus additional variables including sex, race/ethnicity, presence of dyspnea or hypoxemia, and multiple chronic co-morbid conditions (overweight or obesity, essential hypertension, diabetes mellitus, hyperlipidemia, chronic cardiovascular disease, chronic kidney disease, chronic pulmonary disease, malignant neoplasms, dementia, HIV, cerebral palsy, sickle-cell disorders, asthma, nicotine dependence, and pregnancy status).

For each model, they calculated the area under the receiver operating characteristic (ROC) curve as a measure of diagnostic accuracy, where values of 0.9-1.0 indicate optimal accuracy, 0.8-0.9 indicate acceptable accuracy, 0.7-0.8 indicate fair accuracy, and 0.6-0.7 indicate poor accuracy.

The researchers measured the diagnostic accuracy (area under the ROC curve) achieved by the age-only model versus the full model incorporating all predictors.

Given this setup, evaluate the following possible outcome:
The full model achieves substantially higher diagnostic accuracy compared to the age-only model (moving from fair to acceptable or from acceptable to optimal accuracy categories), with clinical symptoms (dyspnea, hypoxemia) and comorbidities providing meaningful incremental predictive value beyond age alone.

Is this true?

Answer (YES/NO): NO